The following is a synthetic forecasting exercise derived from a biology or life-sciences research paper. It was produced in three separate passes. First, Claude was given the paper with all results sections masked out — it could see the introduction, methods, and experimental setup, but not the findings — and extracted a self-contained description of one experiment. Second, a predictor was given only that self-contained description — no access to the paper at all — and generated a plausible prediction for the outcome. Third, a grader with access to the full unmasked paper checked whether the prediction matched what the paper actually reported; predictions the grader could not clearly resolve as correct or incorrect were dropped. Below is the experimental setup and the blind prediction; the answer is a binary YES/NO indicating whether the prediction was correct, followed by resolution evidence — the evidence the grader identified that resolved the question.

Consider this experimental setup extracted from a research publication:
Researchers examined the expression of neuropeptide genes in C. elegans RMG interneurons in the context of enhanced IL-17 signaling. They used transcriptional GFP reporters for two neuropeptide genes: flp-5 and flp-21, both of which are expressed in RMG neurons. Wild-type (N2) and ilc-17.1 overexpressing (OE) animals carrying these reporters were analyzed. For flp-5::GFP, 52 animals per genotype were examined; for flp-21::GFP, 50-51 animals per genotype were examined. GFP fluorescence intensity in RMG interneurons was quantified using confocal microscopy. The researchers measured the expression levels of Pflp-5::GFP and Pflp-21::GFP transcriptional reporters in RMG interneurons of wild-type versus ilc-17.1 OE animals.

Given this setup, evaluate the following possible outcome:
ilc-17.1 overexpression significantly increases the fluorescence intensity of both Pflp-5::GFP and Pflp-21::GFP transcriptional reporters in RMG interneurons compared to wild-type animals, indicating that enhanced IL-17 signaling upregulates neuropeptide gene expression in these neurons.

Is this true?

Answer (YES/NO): YES